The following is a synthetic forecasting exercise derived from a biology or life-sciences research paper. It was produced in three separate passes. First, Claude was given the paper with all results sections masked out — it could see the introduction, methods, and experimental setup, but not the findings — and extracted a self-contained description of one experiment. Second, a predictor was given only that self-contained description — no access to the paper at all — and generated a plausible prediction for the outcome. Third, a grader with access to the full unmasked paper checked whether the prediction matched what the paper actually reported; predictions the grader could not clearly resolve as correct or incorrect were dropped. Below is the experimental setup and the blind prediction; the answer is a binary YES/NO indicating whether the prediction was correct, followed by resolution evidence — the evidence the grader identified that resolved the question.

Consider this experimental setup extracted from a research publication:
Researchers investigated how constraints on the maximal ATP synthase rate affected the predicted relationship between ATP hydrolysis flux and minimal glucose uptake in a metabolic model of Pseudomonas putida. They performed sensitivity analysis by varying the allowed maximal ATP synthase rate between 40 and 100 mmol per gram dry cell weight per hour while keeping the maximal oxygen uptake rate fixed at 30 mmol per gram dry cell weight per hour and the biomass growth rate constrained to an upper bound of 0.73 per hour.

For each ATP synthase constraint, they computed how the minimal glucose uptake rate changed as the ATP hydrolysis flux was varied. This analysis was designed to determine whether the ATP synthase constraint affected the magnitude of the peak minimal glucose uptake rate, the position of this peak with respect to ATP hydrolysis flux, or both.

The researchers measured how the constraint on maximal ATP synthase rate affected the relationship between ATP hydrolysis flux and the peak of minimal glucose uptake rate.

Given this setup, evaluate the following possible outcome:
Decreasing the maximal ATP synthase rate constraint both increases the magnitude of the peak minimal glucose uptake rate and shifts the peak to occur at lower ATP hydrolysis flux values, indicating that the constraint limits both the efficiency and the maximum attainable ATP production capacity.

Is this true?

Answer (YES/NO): NO